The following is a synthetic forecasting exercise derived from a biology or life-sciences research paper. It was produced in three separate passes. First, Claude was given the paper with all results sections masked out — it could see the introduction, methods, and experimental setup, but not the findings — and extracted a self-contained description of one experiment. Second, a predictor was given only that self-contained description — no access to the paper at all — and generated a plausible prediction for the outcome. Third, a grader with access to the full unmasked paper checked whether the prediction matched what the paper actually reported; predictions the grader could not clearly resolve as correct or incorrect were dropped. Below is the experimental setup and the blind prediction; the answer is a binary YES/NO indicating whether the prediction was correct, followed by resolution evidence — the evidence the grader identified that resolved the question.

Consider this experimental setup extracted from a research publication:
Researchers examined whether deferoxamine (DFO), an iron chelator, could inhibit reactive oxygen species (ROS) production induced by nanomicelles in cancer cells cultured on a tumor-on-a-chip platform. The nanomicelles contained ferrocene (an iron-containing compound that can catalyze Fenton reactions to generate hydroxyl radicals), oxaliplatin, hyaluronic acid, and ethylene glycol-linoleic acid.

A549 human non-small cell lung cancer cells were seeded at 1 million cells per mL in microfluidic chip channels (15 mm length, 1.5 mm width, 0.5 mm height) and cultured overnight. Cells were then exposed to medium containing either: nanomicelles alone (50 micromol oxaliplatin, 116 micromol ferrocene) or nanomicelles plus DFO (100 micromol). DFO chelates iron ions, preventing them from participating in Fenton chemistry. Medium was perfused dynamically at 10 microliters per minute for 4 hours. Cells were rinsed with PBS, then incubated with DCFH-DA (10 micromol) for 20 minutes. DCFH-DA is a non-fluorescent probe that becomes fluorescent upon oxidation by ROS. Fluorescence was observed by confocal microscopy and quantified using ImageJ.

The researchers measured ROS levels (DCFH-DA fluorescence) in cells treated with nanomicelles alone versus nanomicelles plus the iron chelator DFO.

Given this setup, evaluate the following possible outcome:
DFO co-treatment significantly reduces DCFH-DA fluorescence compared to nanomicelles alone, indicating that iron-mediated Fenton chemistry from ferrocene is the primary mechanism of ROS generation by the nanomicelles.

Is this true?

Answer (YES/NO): YES